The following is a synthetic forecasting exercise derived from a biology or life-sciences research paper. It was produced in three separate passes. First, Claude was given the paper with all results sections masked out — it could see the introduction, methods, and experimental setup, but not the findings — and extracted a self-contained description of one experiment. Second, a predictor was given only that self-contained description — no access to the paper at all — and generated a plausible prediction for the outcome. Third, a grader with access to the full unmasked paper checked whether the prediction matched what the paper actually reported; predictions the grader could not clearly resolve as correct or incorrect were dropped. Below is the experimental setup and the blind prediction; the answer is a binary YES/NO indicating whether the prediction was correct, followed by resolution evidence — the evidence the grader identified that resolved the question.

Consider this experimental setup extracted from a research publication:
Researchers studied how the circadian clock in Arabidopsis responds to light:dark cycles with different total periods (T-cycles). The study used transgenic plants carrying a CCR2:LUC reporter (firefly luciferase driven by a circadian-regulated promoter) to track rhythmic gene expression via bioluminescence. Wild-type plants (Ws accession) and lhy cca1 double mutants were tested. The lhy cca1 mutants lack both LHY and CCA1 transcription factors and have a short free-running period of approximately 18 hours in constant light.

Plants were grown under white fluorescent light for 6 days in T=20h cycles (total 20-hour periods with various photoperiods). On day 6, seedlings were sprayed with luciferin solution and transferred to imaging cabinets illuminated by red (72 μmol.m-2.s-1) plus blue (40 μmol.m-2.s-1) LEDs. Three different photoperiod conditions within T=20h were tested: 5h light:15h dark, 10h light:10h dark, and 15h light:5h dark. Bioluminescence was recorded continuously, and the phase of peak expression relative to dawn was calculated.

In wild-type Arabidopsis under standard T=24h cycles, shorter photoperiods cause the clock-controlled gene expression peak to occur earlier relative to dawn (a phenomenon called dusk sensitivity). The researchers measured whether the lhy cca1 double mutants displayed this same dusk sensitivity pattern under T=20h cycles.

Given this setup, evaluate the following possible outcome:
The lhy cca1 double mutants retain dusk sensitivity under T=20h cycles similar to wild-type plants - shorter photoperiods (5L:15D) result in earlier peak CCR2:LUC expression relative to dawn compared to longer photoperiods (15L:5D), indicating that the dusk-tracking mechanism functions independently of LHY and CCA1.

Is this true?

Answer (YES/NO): YES